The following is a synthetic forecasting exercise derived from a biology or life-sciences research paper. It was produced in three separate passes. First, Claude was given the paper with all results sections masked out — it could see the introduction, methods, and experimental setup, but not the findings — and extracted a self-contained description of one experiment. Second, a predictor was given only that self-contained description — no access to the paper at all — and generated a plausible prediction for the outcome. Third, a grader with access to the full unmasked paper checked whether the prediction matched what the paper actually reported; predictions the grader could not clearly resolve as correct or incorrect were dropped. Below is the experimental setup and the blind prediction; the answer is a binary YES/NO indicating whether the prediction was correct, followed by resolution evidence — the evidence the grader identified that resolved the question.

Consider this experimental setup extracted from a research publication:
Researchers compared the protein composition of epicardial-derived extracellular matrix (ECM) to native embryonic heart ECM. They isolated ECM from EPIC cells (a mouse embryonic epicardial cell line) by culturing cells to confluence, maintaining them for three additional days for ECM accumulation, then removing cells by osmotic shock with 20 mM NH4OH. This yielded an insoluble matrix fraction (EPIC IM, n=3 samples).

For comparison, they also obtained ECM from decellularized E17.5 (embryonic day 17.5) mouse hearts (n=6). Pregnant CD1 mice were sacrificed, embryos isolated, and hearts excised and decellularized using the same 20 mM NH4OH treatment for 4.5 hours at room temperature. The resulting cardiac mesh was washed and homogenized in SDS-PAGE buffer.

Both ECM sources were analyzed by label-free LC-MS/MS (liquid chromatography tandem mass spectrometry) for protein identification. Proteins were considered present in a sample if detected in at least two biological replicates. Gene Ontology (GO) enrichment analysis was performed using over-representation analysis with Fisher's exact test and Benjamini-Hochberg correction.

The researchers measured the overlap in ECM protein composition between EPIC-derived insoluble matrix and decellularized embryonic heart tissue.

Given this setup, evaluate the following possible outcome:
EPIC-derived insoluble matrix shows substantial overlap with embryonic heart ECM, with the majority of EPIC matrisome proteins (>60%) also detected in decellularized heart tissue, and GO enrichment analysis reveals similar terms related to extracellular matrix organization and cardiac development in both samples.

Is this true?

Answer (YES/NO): NO